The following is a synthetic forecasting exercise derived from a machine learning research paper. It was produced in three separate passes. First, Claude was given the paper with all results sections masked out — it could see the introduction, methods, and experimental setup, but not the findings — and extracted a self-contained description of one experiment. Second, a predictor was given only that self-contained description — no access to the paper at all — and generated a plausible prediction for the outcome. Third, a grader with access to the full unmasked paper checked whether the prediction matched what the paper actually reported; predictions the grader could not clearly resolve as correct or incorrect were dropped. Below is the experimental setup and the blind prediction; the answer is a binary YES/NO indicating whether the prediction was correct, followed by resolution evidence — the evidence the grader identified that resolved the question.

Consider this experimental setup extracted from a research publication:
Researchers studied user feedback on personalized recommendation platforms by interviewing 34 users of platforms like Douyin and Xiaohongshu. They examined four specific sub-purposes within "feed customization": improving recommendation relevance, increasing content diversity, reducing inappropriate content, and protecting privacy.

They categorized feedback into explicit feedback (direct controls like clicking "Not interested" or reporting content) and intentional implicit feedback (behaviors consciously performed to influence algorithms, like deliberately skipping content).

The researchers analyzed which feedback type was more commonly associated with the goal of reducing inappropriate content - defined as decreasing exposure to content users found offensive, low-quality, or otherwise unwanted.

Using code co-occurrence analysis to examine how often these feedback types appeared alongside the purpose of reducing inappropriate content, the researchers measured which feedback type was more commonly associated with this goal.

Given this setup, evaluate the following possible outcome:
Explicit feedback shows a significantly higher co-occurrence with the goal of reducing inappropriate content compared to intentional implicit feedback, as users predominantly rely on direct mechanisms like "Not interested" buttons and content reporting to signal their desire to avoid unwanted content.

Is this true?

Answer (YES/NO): YES